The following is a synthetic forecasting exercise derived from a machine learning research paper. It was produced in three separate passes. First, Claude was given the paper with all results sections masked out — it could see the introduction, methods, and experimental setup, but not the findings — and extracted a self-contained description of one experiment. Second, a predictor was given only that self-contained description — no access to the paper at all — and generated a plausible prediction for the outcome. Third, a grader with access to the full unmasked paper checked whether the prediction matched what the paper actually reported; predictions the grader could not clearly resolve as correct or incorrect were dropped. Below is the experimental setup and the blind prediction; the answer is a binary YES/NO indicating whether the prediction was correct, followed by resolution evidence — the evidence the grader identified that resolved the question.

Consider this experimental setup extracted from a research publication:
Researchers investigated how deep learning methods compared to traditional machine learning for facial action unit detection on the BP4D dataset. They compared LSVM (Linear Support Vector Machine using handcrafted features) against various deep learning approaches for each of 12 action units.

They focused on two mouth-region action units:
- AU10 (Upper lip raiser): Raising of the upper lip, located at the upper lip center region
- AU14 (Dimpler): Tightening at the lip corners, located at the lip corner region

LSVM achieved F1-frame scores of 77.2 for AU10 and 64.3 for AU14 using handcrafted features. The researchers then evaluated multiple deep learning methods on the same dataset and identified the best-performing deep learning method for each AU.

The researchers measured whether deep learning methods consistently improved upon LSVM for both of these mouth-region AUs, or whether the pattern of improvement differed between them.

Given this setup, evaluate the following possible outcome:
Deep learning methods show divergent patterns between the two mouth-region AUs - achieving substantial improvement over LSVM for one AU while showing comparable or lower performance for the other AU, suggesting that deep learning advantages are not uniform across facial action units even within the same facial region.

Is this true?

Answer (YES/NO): YES